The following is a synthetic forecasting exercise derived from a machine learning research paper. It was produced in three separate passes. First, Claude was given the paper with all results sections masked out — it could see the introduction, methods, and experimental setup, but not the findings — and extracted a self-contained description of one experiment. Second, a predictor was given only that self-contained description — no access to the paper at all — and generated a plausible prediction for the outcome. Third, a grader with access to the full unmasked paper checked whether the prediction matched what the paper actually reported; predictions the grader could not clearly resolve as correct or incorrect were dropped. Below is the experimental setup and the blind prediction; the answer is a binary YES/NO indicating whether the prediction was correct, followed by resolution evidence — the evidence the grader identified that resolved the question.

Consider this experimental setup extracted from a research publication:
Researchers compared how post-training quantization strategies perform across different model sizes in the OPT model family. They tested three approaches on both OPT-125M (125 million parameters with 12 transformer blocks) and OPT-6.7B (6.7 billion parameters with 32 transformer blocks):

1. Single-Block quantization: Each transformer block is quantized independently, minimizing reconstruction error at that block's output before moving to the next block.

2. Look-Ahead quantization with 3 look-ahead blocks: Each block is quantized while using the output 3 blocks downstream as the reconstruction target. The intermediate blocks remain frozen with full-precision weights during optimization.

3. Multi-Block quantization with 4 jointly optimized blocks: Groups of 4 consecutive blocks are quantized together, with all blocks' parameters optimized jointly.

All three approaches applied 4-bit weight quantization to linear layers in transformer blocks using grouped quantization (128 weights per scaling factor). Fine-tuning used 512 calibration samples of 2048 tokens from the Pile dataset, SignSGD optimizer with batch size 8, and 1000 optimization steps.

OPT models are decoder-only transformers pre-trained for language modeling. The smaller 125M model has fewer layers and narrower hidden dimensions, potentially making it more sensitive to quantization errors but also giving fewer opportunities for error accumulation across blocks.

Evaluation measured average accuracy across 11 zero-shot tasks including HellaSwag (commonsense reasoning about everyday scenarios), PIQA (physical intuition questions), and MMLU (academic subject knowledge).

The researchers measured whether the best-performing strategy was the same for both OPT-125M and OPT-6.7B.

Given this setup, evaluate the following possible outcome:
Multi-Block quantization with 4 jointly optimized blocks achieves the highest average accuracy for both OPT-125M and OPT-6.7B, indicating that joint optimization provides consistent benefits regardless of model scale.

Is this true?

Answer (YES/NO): NO